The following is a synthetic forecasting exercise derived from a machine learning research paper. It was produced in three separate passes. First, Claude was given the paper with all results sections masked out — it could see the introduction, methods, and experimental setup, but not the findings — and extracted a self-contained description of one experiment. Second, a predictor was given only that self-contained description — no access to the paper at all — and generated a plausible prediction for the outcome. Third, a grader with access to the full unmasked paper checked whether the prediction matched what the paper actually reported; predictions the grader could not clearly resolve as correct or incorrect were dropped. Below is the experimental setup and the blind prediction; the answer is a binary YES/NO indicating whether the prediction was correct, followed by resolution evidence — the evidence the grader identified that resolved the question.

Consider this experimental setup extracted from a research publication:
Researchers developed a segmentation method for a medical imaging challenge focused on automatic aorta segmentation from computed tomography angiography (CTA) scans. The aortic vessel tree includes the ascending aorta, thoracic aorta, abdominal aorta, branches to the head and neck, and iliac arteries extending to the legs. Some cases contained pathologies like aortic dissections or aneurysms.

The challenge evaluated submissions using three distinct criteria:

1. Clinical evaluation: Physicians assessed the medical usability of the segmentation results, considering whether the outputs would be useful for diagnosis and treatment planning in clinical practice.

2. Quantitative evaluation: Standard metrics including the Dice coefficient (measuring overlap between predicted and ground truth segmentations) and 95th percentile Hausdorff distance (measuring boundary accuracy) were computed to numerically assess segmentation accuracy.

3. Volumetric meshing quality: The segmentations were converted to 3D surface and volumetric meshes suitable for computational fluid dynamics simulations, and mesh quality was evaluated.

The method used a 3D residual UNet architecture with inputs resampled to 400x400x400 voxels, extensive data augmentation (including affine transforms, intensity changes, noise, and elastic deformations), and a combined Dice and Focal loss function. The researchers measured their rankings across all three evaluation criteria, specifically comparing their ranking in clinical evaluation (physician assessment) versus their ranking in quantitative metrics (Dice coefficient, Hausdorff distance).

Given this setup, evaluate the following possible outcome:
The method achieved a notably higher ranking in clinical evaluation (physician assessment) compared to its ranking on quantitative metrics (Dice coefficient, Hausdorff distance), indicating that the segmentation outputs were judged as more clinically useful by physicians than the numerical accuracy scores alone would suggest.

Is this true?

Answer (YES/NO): YES